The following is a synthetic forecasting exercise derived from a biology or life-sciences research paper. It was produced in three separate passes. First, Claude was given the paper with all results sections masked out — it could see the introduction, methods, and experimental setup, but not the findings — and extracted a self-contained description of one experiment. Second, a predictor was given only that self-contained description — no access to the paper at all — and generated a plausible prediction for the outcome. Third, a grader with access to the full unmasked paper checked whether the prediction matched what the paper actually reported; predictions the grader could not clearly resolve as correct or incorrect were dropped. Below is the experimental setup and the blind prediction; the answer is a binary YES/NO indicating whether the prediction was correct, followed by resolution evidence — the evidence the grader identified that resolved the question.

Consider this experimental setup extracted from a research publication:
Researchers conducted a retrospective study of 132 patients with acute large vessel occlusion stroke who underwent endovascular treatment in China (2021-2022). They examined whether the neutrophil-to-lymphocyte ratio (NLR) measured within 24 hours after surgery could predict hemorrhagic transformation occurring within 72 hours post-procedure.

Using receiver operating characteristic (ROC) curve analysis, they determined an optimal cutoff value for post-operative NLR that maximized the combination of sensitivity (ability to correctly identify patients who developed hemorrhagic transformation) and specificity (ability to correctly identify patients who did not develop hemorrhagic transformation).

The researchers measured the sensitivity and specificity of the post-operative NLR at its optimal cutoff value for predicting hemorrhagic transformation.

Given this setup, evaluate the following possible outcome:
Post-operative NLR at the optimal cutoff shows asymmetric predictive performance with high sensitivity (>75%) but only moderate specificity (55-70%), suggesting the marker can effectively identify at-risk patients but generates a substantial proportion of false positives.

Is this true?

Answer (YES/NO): NO